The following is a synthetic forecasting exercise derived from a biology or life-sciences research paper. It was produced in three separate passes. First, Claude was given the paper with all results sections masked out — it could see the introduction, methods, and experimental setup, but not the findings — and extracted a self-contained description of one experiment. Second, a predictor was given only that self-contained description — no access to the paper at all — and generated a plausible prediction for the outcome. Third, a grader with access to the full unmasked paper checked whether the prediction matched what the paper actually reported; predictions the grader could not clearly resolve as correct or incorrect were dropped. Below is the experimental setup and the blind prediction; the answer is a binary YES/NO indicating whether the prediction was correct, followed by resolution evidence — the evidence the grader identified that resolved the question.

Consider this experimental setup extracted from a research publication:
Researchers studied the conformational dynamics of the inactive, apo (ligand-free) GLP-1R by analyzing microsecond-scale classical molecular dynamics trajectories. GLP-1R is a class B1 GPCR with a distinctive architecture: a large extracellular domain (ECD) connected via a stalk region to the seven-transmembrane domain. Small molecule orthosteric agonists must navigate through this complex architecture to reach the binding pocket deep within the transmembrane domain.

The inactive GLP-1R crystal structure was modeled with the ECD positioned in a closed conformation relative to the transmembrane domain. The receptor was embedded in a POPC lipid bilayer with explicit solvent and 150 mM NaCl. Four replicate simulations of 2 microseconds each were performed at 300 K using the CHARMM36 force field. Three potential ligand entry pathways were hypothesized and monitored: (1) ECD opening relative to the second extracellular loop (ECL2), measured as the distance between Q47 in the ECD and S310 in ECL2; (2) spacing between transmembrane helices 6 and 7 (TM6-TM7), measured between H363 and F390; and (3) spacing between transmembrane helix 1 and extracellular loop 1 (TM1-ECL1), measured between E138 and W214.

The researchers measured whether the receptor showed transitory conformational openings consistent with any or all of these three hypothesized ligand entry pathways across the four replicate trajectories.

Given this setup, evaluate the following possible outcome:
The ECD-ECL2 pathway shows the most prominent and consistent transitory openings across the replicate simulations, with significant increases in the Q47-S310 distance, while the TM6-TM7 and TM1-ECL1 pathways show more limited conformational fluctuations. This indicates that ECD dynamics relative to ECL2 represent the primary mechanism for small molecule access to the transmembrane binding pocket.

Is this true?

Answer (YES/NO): NO